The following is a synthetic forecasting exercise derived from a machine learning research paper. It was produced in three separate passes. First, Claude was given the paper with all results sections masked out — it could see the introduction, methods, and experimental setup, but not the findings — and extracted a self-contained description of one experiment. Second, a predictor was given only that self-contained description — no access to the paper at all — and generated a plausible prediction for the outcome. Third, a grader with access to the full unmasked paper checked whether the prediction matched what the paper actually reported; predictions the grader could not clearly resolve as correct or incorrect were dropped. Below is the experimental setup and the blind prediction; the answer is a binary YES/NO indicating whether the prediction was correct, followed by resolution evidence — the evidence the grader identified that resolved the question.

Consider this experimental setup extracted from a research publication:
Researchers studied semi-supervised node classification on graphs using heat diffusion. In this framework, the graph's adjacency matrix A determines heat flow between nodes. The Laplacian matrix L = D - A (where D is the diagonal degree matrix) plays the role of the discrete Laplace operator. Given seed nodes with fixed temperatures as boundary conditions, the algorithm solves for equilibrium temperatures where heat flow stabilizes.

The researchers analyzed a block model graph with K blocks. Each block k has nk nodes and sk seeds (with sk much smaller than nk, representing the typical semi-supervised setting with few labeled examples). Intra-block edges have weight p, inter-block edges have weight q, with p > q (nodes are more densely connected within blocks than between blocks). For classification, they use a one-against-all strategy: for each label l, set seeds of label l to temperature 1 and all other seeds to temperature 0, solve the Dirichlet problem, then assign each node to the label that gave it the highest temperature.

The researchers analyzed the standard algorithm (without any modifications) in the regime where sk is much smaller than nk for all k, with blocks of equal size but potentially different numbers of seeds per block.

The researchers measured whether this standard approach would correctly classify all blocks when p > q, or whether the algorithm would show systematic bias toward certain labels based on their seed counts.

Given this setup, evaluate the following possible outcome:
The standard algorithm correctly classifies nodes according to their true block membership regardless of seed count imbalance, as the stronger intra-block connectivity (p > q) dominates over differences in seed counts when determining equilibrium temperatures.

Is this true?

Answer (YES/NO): NO